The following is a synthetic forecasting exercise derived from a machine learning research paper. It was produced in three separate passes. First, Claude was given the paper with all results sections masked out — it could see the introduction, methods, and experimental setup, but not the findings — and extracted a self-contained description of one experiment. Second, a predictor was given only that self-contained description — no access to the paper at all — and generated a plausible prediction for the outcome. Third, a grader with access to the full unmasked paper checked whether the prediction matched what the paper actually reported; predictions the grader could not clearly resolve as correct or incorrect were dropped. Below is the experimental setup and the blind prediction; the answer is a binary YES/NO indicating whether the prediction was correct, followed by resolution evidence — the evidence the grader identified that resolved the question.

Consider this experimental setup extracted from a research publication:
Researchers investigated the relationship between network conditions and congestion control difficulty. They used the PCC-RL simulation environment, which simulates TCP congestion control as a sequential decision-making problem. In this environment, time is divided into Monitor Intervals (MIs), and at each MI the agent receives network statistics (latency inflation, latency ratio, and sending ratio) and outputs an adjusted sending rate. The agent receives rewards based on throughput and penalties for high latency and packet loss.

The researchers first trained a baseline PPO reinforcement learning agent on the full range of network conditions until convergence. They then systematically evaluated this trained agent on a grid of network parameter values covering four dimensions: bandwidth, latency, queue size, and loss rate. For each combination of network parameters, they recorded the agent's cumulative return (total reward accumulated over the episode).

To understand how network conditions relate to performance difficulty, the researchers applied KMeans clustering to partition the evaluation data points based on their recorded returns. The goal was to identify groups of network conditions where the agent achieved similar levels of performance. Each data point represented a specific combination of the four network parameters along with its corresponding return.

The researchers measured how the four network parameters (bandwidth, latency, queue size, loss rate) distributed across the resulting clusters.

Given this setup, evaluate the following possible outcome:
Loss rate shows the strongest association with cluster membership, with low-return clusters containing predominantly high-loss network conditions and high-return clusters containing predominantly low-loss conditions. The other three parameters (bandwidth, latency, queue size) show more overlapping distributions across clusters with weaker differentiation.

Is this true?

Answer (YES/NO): NO